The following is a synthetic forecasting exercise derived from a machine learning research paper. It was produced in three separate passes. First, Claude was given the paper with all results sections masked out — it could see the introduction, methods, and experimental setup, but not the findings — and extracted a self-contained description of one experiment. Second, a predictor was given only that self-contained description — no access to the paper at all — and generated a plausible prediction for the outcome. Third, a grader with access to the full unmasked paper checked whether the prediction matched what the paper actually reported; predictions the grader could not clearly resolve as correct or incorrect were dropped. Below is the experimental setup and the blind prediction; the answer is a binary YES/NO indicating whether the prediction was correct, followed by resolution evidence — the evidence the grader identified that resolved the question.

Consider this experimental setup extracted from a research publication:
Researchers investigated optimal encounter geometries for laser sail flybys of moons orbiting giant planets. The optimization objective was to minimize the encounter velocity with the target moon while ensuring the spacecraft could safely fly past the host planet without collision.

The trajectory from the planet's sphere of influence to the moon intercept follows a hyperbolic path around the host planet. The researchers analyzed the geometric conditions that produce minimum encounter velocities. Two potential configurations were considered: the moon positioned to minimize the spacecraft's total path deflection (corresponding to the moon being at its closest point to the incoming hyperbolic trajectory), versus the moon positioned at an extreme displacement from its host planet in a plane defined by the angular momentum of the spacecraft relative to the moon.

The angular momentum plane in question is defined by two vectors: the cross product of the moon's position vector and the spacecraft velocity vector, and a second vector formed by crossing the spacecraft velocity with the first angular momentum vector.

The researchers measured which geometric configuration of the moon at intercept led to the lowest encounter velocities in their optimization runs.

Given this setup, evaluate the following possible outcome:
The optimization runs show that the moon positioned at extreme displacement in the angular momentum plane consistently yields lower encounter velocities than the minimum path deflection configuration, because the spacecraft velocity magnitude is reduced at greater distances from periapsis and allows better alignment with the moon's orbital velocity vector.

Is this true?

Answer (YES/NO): NO